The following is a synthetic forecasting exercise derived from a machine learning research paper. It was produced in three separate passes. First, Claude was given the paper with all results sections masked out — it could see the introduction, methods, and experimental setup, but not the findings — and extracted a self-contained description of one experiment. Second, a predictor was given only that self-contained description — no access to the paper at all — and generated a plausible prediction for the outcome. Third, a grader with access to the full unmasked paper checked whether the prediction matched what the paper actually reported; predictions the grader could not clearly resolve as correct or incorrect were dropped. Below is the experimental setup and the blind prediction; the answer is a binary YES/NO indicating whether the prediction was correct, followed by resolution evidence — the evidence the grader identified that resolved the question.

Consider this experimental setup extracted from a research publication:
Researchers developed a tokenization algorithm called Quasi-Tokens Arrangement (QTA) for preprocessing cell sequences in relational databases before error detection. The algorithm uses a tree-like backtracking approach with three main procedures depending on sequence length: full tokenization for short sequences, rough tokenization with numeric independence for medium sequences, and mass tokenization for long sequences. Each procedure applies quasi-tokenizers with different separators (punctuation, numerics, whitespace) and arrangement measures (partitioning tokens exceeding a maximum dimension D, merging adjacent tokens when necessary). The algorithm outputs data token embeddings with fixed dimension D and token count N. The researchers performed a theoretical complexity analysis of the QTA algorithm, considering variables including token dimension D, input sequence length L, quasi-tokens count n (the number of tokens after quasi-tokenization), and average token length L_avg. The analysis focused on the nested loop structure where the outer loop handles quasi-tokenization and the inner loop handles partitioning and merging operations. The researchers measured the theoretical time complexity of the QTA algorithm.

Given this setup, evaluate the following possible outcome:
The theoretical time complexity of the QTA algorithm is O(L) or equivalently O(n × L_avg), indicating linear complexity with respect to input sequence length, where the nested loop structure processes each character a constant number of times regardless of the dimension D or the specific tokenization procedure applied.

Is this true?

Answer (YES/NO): NO